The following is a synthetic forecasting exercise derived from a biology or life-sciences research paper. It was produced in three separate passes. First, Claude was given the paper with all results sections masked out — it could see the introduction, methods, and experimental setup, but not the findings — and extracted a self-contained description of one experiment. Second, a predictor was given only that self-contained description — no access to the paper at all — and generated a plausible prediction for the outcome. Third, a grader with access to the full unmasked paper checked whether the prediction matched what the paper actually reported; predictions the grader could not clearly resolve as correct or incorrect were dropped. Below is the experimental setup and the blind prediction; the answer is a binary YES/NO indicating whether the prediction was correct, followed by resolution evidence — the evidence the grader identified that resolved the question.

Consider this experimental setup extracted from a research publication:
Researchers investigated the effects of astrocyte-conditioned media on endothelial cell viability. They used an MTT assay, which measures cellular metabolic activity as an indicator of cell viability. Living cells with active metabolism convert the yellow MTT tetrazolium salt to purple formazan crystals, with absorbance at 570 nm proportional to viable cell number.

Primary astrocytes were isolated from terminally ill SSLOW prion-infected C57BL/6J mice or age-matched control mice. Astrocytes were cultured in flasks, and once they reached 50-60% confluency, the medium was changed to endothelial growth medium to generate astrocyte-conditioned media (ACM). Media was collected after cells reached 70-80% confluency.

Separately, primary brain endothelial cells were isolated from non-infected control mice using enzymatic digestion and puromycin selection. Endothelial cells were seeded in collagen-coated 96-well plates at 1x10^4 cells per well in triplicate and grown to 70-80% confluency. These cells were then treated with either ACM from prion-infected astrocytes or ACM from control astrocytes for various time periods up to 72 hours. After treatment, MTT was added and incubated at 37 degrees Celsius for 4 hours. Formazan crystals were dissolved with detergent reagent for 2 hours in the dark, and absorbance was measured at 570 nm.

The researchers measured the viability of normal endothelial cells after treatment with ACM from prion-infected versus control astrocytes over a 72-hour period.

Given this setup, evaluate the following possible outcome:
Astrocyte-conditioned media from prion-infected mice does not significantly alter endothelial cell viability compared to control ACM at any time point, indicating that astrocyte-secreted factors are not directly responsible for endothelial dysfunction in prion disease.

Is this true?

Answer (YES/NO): NO